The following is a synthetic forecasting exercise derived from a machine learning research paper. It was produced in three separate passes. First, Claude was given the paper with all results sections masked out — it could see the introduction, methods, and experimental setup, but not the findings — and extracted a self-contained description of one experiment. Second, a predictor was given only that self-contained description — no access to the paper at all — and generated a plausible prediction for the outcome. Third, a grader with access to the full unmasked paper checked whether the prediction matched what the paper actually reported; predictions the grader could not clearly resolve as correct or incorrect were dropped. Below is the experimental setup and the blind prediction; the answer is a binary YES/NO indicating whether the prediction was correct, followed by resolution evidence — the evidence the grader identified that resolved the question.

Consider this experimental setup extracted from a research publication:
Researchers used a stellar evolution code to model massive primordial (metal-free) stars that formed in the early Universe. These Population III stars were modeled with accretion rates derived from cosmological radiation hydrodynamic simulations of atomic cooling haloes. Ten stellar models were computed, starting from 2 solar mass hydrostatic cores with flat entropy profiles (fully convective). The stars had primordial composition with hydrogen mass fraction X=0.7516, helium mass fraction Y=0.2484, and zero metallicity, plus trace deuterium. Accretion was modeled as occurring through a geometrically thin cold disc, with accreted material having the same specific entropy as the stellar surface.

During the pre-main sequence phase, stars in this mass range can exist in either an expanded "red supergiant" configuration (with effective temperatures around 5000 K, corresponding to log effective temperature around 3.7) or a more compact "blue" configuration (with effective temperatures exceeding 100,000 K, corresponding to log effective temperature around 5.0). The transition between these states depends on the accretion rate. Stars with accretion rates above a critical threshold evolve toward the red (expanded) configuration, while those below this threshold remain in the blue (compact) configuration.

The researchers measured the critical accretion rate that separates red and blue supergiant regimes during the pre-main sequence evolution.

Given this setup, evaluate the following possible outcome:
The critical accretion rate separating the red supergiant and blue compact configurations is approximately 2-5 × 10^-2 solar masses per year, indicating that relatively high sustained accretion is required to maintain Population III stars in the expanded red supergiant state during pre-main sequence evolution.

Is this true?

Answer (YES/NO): YES